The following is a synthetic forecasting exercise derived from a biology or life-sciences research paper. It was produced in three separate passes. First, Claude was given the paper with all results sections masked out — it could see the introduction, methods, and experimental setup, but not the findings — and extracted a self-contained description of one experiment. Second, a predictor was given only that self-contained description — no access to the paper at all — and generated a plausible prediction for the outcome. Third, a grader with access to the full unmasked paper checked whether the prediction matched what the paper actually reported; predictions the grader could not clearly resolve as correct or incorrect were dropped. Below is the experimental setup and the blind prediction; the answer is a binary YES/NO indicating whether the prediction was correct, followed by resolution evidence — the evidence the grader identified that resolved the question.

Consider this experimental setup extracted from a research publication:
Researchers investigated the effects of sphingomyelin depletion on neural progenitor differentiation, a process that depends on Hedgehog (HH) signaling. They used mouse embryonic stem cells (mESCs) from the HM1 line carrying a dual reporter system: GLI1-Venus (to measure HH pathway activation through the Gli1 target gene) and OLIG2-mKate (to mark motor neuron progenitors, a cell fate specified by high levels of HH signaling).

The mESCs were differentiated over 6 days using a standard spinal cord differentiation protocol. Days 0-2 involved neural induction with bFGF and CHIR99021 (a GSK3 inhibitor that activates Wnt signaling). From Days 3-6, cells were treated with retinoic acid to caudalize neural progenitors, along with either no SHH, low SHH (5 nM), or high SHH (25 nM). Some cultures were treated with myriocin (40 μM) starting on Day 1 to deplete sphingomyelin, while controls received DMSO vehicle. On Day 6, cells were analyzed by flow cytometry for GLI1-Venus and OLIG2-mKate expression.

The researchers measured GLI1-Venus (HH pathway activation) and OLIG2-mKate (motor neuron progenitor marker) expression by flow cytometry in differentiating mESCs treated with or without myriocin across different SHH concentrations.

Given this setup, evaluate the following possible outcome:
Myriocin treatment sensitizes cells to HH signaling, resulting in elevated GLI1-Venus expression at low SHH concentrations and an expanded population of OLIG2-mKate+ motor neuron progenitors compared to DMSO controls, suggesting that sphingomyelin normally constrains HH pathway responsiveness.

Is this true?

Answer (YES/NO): YES